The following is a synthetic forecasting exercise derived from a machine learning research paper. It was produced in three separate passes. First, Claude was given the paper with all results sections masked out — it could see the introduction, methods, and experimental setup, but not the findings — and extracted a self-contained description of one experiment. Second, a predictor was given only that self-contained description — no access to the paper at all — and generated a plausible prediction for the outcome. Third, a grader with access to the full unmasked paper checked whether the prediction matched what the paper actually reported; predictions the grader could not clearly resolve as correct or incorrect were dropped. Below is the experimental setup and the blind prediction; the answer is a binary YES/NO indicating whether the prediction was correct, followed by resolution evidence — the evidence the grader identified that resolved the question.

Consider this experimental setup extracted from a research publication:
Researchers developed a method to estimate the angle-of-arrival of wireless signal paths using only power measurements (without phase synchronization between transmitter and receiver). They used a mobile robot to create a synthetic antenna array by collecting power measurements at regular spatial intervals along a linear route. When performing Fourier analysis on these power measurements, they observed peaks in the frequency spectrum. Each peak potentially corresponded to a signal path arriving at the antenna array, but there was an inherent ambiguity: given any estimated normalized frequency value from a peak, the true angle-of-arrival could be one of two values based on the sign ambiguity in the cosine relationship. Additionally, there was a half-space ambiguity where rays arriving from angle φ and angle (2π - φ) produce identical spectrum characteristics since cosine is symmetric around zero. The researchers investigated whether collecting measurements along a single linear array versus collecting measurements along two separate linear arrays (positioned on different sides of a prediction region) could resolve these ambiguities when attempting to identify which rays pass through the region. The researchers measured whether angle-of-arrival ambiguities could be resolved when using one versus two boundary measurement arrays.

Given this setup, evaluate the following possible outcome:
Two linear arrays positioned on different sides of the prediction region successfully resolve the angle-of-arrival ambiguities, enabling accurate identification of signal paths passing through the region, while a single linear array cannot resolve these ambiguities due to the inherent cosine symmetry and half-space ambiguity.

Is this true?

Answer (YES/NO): YES